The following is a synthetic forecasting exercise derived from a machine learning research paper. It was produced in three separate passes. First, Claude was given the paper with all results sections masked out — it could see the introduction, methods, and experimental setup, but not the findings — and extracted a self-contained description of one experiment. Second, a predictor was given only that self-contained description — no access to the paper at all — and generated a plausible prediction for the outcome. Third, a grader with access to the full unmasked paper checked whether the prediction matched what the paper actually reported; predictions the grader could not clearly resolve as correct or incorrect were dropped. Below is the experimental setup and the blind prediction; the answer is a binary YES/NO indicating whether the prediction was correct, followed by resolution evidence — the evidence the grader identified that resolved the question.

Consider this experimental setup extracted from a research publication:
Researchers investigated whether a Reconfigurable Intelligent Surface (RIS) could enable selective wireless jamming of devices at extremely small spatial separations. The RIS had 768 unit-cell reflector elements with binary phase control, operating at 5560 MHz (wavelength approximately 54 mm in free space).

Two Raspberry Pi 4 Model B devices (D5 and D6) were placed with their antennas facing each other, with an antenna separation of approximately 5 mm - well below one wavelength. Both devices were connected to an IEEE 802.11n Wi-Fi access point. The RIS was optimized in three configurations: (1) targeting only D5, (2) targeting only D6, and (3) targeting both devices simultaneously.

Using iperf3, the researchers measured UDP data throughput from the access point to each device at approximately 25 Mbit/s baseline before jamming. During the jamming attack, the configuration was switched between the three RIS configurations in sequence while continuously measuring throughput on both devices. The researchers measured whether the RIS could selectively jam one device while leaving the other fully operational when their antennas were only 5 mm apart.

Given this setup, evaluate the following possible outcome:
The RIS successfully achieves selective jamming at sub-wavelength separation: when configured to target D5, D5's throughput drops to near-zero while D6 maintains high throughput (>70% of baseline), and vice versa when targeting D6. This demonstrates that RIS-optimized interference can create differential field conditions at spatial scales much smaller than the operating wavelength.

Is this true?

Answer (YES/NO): YES